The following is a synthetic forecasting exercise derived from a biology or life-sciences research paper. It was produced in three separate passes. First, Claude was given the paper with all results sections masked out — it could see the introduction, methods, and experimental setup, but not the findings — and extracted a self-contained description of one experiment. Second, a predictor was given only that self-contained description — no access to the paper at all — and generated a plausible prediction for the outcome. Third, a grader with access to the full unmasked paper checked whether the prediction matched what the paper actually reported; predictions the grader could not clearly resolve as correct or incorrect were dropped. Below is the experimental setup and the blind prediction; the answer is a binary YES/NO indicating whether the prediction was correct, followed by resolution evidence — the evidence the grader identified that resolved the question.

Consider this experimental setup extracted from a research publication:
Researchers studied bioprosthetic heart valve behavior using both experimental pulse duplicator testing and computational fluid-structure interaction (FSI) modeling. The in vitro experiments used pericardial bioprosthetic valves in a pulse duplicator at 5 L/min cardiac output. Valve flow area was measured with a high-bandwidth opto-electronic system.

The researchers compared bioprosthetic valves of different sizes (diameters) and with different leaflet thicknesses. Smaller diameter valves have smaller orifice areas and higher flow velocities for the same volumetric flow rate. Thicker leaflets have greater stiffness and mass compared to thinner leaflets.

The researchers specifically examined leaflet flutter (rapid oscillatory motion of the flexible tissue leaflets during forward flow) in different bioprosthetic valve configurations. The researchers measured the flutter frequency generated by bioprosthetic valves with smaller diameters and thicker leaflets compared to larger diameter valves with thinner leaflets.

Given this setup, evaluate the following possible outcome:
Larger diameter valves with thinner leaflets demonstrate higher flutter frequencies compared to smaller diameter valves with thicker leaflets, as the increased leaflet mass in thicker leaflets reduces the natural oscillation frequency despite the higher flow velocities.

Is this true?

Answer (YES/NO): NO